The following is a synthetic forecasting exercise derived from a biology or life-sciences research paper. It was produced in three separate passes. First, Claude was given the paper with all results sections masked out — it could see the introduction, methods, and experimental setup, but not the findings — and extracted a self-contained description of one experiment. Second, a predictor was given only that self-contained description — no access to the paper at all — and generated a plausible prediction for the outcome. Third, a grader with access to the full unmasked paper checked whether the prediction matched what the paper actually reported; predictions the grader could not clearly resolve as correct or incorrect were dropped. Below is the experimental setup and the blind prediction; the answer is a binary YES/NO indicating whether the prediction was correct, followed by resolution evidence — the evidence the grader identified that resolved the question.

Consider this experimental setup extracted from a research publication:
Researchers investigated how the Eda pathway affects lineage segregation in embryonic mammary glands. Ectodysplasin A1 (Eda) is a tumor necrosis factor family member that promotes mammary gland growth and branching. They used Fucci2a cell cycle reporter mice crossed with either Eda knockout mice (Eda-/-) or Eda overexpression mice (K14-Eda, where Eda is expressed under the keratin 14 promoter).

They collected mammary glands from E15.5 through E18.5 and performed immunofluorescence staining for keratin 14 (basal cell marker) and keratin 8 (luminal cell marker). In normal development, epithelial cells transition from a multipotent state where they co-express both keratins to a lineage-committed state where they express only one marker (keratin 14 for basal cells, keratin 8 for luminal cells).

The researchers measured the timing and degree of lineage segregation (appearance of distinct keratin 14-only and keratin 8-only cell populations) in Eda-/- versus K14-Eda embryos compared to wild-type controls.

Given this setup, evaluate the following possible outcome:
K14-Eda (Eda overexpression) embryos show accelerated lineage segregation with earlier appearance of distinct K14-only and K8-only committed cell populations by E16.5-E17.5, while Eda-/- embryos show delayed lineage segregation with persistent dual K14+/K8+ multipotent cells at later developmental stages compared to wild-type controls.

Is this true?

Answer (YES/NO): NO